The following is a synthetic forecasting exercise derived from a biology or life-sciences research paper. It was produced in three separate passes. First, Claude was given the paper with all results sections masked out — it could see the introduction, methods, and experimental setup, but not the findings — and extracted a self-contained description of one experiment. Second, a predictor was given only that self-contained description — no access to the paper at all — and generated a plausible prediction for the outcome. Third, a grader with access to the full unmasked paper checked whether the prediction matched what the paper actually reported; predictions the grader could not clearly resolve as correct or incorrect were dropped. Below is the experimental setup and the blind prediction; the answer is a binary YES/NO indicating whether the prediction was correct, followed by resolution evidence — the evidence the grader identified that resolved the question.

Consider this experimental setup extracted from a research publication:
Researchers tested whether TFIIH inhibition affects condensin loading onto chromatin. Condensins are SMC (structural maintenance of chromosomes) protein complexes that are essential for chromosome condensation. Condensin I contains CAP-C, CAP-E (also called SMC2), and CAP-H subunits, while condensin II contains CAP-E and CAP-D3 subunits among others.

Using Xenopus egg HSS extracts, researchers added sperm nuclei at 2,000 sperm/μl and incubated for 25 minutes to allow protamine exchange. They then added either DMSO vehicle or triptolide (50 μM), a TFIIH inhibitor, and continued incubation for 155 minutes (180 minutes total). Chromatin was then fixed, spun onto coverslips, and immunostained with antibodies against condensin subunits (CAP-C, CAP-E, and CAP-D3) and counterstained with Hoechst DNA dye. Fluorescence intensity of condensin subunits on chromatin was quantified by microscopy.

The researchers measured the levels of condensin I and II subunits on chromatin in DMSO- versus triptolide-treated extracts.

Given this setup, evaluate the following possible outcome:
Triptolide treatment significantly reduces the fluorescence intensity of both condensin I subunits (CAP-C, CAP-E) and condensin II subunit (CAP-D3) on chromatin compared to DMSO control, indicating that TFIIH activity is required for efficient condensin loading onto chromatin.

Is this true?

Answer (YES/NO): YES